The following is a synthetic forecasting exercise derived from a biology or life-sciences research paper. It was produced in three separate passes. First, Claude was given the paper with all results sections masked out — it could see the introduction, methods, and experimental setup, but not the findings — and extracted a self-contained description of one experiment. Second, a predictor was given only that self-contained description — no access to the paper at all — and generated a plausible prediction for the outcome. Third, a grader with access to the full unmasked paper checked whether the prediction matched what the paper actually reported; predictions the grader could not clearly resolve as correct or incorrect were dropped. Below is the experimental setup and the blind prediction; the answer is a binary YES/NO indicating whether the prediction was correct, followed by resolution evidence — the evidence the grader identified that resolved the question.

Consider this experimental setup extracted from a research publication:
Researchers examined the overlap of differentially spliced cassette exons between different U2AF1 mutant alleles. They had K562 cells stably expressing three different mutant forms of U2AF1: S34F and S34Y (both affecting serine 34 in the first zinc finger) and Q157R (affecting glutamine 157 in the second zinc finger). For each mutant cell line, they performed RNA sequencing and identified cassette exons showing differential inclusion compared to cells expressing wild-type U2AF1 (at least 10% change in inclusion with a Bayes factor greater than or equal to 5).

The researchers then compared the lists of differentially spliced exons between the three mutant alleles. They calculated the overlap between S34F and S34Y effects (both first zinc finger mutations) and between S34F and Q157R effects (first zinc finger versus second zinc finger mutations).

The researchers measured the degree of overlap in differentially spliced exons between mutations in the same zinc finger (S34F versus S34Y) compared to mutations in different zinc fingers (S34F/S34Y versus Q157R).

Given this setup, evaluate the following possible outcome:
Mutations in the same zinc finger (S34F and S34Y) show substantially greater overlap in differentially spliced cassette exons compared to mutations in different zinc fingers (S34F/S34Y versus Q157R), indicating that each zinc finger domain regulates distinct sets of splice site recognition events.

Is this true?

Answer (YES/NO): YES